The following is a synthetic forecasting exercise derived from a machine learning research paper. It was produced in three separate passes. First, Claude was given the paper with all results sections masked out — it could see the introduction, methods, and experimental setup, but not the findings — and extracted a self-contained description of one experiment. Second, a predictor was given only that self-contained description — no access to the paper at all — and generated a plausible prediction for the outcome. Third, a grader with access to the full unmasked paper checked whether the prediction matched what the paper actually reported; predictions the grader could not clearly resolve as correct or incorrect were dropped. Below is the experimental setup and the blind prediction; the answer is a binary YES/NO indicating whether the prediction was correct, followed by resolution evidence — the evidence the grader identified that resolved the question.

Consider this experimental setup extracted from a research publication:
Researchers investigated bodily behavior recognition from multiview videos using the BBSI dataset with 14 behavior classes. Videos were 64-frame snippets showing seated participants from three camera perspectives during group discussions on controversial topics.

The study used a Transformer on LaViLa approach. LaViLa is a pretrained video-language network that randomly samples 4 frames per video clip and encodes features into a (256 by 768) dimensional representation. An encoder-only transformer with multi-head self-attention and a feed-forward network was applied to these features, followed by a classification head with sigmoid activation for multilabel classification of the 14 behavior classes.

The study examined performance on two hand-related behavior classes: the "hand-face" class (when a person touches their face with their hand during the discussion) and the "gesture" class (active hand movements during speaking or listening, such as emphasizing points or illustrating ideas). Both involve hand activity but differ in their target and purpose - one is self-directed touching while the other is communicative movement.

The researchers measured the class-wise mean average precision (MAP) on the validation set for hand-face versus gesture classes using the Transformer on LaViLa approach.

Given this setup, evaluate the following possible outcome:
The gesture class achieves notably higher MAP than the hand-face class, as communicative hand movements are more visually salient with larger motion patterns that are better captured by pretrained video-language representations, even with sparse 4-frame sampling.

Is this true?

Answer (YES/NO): NO